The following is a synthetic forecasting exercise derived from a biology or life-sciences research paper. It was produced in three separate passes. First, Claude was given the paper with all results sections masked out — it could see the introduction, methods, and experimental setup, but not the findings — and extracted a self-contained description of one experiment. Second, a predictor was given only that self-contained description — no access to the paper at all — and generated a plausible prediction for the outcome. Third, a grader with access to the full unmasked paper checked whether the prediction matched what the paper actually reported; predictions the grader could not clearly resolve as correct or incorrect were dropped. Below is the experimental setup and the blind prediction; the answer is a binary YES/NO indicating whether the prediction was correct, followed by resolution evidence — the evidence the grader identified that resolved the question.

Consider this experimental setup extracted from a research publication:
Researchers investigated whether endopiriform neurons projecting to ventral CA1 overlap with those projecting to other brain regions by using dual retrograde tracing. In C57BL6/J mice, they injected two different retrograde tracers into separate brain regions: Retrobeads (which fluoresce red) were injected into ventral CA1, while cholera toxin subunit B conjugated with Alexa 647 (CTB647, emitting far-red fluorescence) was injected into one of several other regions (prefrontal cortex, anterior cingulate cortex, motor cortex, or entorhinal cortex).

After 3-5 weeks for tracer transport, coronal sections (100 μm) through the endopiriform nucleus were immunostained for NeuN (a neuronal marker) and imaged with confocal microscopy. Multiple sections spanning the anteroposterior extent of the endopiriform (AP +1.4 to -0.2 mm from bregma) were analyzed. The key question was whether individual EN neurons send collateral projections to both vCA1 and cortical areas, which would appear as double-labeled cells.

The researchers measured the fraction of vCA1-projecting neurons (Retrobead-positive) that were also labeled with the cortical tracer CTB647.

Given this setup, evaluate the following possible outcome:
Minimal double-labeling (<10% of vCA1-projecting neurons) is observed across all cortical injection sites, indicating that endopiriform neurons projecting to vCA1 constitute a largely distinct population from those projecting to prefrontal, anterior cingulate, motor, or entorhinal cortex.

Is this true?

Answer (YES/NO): NO